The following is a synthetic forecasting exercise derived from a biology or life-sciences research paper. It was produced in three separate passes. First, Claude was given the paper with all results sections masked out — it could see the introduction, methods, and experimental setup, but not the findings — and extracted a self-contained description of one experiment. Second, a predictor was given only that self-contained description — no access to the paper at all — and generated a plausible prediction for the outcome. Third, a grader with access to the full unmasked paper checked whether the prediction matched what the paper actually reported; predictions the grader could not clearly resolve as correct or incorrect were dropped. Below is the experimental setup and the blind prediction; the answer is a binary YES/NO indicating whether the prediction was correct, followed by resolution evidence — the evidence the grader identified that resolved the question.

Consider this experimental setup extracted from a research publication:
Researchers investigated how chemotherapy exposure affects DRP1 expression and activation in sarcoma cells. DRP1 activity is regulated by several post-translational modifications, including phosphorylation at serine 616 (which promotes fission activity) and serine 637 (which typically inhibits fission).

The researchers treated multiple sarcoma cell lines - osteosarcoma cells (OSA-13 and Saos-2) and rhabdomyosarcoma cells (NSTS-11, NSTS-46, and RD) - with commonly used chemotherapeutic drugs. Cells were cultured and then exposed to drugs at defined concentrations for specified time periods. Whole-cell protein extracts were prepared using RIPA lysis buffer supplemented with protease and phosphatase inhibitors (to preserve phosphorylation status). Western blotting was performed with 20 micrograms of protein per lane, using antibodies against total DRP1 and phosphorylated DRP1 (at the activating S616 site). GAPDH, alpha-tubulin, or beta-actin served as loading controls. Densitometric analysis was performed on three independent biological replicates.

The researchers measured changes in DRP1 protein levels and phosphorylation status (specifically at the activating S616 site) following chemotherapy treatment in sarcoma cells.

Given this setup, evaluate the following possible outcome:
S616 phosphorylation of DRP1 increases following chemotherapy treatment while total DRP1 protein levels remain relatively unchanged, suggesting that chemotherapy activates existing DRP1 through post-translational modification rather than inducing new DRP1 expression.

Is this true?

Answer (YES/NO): NO